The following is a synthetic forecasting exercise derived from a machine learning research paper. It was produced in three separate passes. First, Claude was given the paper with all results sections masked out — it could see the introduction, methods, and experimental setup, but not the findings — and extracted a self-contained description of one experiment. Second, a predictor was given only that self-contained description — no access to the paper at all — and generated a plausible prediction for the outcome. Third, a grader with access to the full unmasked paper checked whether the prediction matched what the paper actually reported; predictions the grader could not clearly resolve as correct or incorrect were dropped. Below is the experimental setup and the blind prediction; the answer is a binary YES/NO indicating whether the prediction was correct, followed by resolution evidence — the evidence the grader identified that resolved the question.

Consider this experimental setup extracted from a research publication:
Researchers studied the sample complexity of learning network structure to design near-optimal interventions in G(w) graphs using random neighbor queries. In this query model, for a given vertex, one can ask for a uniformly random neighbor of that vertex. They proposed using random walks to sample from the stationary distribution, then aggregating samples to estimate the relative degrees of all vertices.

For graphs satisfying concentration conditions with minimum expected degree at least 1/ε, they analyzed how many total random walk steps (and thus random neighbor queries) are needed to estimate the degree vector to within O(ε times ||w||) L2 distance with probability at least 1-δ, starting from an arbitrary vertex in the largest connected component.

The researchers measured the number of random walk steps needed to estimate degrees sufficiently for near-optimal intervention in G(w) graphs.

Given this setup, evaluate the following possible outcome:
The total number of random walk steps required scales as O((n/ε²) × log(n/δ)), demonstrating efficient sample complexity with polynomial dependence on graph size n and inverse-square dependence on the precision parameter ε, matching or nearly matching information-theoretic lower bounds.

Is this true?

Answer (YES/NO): NO